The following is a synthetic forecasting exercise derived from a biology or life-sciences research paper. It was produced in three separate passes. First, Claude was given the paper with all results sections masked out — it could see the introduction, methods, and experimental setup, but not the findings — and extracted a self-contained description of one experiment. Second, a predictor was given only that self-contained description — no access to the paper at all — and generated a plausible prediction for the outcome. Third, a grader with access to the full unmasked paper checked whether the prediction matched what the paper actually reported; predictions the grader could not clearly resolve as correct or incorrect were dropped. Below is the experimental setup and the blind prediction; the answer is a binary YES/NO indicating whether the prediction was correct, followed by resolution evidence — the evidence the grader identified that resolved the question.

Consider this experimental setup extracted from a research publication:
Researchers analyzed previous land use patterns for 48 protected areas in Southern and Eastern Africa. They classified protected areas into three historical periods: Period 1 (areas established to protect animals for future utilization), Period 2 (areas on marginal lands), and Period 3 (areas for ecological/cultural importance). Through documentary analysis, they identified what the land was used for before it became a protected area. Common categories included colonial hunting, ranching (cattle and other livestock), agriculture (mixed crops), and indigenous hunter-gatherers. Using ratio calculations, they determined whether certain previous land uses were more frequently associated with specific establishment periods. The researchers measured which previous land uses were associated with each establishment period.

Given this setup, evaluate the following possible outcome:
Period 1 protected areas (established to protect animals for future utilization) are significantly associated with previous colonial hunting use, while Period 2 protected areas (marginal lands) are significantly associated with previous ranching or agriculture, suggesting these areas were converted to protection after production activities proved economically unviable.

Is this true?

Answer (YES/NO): NO